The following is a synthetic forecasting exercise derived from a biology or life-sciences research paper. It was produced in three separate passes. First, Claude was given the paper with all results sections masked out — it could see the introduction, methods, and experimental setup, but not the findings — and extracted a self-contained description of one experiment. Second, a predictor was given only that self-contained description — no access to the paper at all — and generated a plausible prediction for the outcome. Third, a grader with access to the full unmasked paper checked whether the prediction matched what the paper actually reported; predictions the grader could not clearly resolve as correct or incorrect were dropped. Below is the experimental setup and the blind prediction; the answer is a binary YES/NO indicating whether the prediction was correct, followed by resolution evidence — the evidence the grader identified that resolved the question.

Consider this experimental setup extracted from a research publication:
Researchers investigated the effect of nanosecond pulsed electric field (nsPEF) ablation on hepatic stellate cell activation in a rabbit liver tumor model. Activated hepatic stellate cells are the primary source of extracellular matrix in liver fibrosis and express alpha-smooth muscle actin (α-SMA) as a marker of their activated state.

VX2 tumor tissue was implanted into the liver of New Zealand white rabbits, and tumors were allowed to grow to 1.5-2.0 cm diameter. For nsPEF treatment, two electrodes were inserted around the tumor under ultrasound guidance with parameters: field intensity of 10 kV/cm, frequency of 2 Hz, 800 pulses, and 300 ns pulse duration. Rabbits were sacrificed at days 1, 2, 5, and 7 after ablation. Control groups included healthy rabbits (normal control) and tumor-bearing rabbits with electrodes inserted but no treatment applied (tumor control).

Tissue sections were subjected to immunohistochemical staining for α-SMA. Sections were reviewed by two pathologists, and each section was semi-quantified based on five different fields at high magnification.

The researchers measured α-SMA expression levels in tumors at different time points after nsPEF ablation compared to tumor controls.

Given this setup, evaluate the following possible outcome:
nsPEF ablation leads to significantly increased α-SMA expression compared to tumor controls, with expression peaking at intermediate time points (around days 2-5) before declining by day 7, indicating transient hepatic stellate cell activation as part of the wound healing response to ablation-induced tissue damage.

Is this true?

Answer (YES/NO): NO